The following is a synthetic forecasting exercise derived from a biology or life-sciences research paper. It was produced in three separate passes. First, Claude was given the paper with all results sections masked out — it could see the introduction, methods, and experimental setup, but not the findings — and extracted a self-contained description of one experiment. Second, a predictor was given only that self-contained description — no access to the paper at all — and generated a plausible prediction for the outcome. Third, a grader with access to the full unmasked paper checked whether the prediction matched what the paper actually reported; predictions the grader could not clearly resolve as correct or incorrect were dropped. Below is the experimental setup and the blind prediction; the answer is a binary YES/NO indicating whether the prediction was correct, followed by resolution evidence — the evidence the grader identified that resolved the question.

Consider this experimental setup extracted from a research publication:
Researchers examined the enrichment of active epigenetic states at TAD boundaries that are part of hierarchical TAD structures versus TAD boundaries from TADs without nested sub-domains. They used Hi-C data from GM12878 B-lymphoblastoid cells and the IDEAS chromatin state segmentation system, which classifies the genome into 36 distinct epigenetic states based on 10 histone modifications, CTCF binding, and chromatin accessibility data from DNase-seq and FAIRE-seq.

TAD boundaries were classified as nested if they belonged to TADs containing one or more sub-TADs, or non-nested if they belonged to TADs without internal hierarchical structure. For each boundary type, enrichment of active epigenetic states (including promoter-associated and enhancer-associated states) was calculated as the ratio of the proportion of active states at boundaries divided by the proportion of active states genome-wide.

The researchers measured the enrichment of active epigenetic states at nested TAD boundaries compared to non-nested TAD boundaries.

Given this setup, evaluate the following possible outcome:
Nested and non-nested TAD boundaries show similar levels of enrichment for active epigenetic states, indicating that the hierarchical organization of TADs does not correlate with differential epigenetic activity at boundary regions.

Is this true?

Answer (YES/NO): NO